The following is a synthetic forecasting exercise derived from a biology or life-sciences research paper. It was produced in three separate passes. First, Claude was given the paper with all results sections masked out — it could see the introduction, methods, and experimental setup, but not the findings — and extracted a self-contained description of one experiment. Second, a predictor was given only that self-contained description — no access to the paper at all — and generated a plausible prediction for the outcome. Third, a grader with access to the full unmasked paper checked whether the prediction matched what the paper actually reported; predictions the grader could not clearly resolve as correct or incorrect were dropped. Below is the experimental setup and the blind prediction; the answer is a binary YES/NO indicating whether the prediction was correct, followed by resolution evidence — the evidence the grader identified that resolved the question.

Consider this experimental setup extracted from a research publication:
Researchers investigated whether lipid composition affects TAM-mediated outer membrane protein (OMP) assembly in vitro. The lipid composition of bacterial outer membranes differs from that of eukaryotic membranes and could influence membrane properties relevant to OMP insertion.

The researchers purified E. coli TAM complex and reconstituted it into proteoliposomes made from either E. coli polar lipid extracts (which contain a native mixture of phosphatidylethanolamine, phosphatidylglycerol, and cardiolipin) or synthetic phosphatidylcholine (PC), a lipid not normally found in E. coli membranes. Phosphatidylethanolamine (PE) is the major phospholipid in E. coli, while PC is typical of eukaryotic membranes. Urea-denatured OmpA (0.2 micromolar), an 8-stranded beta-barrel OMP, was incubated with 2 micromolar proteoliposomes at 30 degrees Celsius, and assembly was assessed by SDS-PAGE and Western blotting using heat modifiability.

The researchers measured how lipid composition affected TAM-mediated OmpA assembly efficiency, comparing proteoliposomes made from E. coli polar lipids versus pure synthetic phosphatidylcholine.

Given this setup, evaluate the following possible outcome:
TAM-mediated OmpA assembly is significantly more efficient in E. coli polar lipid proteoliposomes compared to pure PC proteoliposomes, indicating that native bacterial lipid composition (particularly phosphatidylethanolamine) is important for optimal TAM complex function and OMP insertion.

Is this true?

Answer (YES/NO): YES